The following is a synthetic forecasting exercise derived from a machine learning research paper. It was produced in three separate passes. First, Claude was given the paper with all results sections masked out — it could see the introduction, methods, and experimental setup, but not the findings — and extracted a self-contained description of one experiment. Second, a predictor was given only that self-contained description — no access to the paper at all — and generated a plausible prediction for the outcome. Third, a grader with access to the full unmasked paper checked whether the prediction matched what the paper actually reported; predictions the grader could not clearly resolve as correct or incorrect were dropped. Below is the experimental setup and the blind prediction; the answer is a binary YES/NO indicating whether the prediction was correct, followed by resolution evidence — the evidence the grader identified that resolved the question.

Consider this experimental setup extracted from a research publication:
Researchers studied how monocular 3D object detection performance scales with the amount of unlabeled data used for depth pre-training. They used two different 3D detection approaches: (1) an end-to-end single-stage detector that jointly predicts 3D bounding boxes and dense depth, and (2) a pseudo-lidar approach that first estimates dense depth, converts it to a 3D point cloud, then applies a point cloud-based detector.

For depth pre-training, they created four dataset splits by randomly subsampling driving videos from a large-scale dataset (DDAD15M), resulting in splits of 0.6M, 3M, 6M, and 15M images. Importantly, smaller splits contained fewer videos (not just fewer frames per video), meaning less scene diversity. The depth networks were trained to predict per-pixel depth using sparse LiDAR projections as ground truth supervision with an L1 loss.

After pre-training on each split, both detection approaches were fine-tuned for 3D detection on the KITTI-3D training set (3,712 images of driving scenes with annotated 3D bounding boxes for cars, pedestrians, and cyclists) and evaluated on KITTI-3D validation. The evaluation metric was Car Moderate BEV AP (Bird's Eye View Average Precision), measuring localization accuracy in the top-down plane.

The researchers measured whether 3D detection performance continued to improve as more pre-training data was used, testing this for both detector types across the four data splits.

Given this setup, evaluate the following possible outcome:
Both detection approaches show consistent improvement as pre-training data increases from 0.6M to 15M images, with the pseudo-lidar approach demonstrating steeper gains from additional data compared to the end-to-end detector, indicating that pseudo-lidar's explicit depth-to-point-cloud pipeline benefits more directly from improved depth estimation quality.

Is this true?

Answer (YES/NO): NO